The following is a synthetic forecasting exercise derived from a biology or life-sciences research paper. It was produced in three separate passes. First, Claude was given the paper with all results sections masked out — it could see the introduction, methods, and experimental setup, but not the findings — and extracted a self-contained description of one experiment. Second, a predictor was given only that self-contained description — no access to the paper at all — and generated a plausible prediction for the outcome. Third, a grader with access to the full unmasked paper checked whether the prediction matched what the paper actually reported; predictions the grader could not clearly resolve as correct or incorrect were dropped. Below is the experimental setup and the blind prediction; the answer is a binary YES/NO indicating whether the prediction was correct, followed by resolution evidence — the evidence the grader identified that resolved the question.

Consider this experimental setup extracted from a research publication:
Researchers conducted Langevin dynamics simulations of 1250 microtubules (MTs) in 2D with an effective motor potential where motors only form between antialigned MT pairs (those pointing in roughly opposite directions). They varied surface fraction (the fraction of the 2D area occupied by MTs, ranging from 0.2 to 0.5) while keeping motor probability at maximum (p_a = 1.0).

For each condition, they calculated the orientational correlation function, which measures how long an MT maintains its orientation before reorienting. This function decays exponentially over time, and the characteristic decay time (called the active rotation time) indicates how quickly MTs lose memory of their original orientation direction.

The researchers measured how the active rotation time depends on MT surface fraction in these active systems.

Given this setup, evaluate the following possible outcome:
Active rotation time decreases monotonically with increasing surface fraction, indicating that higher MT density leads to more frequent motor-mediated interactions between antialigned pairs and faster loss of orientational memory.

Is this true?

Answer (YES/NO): NO